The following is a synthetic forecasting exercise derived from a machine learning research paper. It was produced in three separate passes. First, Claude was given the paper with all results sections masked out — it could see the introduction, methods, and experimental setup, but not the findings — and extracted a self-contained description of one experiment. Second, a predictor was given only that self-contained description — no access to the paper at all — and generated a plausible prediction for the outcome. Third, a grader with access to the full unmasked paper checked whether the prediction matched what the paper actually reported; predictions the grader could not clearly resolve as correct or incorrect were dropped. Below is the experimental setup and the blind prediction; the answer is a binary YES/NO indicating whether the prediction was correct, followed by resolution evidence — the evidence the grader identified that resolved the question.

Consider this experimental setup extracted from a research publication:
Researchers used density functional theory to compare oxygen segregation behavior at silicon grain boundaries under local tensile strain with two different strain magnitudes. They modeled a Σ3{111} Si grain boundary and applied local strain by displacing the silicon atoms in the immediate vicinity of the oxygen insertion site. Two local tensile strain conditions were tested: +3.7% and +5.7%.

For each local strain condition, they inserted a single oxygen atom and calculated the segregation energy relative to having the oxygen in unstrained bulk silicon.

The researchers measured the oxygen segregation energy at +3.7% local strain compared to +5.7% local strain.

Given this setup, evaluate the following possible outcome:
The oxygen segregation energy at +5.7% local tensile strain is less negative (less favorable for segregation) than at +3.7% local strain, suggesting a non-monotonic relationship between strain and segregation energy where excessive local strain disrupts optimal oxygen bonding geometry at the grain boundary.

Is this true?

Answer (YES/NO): NO